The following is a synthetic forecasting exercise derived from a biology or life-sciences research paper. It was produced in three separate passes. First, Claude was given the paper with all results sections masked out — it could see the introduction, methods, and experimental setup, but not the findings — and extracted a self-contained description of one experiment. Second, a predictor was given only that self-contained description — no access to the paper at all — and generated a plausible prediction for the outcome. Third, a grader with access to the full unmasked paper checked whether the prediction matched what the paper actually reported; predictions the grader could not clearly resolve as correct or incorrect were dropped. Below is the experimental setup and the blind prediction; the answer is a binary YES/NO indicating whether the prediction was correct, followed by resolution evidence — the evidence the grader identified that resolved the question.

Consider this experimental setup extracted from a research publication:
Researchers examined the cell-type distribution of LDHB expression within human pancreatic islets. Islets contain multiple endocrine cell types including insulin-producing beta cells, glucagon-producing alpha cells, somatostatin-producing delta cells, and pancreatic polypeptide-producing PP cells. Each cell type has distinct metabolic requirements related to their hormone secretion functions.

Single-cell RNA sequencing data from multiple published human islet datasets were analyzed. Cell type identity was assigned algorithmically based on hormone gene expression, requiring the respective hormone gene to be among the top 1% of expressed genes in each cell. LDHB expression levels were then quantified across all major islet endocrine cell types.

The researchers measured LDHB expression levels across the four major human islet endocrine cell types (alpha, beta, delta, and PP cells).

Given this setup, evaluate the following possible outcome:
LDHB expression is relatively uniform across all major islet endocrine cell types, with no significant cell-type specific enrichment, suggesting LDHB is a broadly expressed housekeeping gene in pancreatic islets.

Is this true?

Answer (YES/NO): NO